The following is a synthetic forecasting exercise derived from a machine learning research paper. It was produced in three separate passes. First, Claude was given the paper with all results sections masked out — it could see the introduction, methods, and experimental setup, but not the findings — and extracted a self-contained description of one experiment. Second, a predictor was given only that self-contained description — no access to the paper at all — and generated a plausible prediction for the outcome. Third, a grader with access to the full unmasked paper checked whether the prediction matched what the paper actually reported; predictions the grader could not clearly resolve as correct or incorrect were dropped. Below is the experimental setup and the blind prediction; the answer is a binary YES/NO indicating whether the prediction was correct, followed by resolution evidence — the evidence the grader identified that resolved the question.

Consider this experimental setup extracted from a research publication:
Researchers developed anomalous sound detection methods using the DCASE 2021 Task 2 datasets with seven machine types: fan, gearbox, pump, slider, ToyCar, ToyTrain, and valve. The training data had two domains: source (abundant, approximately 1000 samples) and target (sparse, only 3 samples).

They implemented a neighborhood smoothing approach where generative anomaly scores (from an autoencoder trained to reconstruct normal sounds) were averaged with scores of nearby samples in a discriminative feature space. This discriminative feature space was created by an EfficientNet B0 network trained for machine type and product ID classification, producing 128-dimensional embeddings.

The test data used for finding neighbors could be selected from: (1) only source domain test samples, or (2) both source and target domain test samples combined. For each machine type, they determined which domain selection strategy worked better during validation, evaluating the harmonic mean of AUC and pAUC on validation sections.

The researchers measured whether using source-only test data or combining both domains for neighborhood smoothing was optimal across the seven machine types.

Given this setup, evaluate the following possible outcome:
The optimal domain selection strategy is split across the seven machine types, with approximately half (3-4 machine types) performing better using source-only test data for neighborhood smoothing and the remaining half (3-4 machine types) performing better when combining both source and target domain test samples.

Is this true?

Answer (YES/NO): NO